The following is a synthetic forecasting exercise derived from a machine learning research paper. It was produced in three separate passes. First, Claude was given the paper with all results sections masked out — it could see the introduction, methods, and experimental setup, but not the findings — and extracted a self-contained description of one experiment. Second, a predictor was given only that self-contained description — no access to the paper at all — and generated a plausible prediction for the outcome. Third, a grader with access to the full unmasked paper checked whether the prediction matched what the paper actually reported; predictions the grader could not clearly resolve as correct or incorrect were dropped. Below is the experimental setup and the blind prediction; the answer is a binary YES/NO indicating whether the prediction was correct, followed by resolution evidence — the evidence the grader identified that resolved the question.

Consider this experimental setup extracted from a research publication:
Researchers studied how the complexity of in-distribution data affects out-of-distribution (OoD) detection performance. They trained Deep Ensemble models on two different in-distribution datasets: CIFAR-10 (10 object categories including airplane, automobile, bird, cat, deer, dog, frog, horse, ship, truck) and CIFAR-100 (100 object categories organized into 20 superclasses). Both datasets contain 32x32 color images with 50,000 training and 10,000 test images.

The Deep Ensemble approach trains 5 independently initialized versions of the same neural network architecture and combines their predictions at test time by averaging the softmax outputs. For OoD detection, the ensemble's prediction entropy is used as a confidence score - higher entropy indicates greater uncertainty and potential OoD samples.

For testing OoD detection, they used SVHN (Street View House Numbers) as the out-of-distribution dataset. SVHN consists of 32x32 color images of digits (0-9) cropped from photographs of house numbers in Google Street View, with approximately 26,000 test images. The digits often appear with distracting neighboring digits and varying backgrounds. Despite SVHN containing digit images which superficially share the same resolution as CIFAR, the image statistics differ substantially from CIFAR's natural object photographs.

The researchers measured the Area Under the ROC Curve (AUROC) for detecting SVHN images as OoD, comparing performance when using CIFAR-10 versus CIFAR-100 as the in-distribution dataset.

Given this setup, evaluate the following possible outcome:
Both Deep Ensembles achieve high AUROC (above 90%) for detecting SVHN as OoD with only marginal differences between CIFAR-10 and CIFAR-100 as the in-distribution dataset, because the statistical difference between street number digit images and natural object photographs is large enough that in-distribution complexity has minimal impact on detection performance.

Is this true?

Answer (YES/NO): NO